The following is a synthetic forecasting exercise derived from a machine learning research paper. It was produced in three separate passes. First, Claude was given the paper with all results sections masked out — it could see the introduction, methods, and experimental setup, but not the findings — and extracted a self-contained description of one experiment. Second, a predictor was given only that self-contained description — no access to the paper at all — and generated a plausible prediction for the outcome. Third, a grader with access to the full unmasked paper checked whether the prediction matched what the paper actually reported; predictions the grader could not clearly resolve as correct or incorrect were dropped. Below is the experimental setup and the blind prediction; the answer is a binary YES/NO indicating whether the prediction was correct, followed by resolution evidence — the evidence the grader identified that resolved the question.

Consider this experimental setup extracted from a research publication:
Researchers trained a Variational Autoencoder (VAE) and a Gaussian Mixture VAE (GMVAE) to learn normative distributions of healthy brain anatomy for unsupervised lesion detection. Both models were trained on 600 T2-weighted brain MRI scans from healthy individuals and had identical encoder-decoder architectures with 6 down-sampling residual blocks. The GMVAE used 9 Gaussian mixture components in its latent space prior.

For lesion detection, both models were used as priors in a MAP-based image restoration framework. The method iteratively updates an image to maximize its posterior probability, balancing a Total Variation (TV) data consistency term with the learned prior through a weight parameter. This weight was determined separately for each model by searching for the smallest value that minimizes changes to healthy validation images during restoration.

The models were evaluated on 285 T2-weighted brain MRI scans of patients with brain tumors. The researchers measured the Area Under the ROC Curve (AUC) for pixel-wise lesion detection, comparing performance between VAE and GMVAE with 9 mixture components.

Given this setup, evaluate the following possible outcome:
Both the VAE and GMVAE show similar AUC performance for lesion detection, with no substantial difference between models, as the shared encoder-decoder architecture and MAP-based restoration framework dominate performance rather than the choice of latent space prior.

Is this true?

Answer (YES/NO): NO